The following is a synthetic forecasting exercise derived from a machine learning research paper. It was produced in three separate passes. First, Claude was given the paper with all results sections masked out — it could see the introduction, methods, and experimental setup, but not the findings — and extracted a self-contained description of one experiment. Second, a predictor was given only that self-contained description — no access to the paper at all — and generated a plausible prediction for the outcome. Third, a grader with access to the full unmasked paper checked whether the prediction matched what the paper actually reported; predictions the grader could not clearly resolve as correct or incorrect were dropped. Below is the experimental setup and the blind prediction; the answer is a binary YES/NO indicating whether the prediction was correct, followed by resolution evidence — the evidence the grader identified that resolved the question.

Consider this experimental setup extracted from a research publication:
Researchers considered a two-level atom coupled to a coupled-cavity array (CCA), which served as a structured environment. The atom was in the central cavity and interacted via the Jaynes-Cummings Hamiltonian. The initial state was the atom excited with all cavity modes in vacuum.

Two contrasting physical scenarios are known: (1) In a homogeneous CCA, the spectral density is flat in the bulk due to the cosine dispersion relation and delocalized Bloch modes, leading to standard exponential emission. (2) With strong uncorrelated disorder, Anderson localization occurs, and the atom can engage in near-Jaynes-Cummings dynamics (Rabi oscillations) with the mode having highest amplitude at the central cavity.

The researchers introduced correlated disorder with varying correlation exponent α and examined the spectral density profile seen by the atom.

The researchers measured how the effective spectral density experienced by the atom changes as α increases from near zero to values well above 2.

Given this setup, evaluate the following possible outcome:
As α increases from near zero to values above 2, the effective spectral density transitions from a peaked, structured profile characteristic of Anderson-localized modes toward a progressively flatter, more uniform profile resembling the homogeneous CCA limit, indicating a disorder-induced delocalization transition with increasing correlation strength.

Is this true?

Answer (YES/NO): YES